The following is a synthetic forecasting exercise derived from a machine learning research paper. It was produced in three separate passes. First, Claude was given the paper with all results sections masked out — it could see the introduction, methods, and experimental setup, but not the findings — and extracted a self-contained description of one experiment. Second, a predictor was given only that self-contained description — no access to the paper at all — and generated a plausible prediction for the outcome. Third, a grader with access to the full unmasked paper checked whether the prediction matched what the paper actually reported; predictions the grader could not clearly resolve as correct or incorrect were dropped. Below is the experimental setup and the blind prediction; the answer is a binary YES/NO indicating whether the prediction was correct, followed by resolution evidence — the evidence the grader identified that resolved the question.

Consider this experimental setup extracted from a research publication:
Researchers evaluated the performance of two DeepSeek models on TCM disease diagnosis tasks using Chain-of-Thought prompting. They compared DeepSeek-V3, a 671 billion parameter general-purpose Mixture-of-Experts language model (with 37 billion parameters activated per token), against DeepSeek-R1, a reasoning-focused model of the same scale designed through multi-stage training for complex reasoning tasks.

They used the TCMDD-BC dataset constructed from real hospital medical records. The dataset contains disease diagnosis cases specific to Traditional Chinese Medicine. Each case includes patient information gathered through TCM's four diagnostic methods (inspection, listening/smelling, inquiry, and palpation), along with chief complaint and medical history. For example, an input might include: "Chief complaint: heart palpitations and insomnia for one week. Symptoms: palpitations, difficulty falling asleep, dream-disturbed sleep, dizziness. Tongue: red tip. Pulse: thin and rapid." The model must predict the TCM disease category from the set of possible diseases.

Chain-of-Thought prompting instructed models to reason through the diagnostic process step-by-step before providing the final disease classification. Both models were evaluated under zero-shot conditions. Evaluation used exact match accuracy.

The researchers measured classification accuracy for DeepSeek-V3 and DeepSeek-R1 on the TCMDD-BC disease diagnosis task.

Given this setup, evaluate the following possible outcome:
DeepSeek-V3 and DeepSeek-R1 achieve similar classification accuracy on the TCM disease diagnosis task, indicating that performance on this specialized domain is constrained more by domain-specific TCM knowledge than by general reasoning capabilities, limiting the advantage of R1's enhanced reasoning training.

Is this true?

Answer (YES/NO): NO